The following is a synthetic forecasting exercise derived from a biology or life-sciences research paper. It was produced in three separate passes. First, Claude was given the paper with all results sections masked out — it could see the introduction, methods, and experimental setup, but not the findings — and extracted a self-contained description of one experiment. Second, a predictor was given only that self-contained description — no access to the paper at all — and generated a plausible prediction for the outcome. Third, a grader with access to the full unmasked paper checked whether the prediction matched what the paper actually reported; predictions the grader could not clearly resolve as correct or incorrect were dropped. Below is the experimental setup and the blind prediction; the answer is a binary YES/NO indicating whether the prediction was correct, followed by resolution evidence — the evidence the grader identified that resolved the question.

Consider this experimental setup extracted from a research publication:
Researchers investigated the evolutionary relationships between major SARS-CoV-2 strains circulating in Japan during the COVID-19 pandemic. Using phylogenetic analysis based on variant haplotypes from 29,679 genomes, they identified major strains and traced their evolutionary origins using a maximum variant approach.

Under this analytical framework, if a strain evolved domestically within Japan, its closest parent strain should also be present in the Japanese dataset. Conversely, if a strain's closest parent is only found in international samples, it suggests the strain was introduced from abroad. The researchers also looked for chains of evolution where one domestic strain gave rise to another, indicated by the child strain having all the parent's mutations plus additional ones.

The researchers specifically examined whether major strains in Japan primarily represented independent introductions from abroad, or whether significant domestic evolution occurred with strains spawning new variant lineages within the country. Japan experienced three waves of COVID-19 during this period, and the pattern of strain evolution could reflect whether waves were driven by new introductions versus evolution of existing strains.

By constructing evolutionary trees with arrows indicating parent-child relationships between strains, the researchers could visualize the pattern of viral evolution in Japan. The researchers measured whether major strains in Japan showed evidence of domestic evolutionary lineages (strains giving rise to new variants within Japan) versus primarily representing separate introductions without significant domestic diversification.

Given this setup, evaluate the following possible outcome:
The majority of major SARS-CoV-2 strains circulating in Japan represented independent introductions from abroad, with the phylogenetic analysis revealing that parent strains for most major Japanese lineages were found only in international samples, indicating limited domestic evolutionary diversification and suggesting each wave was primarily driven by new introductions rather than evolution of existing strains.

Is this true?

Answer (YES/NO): NO